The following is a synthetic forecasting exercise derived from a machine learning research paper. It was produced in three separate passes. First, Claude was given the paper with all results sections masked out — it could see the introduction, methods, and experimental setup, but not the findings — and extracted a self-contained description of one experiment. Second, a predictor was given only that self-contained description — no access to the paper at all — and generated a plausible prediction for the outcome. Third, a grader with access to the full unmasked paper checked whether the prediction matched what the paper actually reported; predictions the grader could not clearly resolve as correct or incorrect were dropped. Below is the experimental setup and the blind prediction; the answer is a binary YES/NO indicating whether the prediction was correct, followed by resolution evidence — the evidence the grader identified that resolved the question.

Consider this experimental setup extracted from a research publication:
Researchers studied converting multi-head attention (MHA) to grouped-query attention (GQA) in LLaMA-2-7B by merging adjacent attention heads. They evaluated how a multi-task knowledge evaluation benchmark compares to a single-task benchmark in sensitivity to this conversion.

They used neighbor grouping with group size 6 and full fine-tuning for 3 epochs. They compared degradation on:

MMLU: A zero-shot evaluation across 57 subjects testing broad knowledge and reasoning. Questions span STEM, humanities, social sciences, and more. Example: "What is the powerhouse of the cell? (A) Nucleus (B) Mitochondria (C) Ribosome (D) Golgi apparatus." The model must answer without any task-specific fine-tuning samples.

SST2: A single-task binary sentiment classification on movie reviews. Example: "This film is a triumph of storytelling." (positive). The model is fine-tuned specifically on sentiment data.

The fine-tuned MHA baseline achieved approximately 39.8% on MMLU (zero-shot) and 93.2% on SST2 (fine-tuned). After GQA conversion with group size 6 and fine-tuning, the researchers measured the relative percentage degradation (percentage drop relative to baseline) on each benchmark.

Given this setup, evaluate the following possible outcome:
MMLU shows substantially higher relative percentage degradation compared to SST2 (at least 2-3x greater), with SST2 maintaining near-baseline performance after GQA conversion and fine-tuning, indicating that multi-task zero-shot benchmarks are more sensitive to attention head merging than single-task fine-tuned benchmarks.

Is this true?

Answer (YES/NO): YES